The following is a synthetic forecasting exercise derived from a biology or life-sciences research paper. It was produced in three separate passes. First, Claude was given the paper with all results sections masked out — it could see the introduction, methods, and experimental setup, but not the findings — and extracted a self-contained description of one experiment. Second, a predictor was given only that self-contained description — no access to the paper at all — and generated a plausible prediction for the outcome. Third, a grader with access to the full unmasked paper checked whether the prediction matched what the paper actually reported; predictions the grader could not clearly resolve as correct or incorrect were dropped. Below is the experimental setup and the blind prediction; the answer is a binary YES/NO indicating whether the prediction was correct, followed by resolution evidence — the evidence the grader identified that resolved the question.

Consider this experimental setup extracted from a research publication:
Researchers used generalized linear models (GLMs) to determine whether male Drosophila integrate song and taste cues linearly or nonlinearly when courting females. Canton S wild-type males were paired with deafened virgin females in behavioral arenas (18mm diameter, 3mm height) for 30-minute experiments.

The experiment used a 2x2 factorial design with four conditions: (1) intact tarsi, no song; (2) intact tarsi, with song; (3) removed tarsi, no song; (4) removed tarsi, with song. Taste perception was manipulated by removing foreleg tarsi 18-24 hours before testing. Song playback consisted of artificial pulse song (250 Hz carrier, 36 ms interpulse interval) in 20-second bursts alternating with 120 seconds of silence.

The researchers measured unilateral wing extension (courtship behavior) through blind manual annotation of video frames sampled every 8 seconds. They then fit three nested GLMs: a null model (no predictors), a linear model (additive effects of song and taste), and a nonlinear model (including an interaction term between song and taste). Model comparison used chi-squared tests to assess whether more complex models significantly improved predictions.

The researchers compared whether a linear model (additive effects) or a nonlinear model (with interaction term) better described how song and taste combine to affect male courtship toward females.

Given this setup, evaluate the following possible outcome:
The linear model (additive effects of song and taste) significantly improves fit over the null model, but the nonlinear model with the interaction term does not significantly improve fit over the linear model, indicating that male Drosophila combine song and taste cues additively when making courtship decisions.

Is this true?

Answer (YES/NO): NO